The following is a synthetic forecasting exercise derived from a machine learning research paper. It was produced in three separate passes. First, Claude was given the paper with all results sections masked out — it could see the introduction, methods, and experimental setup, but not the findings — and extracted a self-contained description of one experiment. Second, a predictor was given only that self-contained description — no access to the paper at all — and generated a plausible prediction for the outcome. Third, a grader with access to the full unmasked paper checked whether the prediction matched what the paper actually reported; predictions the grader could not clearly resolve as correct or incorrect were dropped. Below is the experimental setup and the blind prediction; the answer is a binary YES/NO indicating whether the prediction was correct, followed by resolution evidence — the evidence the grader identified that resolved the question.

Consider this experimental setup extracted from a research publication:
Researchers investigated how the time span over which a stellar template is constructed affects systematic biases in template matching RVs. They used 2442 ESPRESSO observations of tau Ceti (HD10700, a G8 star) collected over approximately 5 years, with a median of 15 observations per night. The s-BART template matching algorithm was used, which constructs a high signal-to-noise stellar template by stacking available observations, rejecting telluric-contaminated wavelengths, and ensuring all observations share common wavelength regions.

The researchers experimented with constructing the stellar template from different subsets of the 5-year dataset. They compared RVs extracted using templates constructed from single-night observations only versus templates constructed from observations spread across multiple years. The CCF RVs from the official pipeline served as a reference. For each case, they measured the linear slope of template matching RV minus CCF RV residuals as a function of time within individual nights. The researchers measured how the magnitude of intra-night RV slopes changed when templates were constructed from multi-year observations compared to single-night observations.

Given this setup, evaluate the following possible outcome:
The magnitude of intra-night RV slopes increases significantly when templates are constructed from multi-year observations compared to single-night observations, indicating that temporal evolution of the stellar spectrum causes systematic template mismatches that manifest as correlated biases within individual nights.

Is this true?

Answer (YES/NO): NO